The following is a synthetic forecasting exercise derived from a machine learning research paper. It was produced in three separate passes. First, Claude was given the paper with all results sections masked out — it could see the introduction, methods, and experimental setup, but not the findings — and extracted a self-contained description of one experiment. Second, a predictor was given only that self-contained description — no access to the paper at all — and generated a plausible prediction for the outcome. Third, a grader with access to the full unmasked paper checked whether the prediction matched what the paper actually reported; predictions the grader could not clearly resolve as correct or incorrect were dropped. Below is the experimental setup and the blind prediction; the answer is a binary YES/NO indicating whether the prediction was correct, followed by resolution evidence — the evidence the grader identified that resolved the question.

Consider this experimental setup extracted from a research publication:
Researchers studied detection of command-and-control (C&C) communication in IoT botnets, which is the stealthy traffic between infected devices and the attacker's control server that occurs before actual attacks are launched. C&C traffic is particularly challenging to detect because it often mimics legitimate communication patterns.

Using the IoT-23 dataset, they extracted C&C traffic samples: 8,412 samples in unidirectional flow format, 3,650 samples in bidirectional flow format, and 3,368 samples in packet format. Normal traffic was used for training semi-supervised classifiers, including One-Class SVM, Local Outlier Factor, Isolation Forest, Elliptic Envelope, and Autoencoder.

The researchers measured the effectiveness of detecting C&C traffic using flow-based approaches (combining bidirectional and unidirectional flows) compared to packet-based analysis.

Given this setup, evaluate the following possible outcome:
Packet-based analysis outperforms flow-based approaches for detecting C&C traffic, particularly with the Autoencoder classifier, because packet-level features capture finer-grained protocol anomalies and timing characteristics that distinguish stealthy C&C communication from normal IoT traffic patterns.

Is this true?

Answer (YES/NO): NO